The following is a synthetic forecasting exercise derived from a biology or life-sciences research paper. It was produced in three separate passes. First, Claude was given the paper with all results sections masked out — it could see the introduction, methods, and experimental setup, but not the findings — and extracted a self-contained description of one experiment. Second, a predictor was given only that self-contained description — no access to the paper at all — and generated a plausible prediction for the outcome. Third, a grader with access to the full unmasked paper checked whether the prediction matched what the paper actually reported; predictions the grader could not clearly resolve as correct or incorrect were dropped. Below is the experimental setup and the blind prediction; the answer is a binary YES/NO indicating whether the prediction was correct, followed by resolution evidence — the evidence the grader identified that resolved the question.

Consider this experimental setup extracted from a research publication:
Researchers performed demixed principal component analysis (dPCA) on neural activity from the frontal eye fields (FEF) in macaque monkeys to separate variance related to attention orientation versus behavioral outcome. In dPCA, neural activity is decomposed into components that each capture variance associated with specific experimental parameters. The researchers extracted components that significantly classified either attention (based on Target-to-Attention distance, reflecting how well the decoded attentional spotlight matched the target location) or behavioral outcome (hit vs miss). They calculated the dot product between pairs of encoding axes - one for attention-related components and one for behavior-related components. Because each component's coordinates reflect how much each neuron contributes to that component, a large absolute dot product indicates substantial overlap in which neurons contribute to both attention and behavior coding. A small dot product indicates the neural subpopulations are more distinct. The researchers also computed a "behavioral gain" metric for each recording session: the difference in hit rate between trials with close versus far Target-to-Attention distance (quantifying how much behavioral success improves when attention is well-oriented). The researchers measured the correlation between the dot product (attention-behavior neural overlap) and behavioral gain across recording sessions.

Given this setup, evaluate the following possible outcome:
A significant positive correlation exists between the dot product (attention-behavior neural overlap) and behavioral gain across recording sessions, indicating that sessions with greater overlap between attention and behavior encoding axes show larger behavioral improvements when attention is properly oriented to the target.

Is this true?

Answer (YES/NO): NO